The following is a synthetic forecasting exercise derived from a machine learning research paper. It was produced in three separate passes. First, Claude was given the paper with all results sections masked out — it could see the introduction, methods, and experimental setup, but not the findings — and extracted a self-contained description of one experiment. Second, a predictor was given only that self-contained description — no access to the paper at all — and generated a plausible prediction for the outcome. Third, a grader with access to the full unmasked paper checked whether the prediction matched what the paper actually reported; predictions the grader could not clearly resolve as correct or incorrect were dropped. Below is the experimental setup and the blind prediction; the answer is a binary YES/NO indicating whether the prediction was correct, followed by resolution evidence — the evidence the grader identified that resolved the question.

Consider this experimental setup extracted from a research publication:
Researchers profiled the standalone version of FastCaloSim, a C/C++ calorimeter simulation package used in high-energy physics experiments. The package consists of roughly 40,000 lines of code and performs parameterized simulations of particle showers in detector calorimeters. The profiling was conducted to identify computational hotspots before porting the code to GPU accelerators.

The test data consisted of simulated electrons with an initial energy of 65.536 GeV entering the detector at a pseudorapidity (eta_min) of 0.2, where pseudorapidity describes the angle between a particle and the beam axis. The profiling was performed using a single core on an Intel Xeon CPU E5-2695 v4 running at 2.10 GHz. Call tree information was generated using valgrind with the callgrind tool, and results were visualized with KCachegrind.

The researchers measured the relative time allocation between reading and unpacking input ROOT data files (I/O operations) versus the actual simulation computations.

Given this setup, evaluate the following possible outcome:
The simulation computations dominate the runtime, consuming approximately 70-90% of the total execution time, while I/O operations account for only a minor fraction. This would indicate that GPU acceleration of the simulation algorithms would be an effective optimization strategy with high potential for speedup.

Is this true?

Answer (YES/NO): NO